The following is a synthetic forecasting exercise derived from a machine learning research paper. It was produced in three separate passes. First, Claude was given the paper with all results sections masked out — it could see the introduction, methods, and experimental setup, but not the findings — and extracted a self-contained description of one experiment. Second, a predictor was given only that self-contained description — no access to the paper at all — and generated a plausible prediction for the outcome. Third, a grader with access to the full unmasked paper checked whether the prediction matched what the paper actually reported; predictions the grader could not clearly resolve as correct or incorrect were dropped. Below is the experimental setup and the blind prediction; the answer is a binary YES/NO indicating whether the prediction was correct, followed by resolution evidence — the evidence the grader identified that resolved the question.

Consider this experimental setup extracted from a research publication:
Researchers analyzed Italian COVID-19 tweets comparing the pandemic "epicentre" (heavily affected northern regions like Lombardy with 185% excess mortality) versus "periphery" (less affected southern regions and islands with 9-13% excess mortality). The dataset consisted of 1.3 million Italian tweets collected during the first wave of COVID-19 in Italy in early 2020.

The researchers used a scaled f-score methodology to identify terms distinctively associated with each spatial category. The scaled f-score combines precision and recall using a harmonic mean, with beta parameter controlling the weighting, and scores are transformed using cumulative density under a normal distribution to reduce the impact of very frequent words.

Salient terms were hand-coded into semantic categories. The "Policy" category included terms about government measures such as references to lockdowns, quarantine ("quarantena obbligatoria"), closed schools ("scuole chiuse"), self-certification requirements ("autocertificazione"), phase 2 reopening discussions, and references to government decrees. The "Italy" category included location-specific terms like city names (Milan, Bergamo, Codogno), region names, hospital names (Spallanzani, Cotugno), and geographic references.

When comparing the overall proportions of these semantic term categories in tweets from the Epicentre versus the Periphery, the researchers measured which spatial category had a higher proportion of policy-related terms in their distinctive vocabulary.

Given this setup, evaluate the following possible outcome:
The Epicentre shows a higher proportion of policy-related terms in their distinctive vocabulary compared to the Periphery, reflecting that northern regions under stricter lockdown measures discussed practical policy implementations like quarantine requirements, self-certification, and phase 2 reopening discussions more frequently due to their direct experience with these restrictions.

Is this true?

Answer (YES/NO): YES